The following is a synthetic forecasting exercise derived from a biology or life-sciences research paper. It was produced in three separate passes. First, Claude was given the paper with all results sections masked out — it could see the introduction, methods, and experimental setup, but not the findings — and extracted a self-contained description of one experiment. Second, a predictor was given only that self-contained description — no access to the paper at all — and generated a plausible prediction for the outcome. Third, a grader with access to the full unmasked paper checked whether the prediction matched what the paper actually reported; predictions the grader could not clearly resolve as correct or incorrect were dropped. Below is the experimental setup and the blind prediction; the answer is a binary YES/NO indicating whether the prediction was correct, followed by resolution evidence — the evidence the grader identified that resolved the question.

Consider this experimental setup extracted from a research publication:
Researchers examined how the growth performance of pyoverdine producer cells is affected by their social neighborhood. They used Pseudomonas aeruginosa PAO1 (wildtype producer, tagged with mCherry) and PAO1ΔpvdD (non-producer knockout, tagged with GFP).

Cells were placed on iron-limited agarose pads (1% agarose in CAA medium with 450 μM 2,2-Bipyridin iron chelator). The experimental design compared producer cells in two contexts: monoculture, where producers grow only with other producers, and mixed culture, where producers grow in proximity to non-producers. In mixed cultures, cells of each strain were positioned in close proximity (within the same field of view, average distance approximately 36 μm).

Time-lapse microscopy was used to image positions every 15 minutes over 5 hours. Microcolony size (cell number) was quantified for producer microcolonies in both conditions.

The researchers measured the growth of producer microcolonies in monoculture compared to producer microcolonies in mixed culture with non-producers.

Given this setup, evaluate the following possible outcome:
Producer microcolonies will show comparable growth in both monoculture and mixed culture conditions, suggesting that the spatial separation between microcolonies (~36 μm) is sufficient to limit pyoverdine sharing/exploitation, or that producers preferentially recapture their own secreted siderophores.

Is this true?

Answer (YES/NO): NO